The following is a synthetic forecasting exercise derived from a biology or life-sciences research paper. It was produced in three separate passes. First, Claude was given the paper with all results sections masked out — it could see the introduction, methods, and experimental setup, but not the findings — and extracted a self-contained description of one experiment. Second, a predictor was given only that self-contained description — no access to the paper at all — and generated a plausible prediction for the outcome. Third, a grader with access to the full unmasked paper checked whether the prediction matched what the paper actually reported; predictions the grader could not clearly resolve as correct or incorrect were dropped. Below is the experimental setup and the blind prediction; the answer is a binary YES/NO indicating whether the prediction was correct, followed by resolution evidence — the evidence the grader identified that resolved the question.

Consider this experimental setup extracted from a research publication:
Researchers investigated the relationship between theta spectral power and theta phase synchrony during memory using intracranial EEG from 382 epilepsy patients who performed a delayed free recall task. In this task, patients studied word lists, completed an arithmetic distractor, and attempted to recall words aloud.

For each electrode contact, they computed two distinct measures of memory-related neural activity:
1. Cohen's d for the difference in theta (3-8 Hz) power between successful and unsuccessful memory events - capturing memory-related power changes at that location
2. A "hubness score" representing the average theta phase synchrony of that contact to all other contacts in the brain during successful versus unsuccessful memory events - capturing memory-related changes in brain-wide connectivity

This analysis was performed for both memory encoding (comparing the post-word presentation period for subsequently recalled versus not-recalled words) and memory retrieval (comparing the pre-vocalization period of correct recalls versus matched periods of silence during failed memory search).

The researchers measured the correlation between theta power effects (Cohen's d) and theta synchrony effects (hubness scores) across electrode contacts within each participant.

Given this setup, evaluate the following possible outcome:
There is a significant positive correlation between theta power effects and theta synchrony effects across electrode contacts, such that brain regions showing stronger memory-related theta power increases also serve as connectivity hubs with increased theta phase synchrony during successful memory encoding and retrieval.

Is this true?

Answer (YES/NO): YES